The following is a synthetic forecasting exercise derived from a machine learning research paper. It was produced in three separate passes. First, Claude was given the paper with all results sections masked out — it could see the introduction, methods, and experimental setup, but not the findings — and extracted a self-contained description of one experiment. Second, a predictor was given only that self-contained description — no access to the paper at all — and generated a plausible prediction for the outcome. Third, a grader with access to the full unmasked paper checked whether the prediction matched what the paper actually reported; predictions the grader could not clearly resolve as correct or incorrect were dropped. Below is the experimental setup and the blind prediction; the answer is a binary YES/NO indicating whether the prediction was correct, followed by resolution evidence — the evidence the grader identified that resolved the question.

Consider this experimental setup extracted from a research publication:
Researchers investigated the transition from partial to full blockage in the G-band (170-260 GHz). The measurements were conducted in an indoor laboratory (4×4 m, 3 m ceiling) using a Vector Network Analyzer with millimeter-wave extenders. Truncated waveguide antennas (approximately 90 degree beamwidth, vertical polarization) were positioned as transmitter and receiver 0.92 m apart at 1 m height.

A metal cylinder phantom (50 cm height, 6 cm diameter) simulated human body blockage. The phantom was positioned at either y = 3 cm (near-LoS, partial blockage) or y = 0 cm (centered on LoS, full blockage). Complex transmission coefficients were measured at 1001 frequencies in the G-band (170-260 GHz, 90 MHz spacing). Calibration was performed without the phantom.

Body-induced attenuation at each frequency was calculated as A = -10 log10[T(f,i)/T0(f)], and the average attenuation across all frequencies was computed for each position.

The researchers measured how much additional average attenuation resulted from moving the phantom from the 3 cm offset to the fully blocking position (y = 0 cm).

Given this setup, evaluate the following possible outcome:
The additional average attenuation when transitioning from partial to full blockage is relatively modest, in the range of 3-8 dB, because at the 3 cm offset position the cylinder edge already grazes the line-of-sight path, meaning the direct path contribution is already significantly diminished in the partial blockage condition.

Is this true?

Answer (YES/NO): NO